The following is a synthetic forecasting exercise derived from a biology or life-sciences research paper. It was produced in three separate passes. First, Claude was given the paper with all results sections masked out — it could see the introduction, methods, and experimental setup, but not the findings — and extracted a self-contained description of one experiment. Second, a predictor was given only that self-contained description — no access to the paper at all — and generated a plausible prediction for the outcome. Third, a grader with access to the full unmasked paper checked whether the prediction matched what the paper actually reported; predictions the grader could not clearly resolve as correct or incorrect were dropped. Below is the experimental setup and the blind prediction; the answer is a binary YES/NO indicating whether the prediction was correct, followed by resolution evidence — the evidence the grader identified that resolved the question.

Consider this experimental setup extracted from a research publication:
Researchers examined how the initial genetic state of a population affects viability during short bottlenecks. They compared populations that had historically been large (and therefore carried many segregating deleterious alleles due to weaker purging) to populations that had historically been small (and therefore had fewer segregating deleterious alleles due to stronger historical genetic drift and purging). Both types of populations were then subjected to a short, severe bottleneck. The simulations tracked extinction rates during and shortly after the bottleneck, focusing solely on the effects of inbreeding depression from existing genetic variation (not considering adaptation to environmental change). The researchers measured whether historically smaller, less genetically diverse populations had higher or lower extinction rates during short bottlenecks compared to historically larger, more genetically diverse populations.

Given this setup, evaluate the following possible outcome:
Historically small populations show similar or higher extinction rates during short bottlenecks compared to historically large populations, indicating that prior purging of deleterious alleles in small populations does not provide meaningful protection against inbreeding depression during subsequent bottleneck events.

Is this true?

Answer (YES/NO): NO